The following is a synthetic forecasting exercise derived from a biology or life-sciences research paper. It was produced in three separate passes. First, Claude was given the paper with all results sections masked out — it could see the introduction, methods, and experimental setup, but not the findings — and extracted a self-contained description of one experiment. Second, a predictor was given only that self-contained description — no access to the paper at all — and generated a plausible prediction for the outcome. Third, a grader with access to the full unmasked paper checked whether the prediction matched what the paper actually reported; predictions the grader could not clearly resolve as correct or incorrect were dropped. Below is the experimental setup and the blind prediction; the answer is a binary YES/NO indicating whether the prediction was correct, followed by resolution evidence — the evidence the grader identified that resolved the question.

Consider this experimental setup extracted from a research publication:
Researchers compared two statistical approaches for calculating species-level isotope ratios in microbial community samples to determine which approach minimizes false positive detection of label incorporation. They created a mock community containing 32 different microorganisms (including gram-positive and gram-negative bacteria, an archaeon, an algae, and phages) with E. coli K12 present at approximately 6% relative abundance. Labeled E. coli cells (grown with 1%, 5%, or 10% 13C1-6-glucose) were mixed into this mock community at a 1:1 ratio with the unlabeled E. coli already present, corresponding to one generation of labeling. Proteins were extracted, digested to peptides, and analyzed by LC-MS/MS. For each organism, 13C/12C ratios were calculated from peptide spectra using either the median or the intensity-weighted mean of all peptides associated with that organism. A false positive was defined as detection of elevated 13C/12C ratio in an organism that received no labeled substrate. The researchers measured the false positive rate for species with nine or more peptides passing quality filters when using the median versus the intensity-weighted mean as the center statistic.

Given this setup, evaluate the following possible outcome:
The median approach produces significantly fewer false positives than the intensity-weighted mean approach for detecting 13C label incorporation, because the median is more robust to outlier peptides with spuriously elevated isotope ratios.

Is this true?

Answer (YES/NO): YES